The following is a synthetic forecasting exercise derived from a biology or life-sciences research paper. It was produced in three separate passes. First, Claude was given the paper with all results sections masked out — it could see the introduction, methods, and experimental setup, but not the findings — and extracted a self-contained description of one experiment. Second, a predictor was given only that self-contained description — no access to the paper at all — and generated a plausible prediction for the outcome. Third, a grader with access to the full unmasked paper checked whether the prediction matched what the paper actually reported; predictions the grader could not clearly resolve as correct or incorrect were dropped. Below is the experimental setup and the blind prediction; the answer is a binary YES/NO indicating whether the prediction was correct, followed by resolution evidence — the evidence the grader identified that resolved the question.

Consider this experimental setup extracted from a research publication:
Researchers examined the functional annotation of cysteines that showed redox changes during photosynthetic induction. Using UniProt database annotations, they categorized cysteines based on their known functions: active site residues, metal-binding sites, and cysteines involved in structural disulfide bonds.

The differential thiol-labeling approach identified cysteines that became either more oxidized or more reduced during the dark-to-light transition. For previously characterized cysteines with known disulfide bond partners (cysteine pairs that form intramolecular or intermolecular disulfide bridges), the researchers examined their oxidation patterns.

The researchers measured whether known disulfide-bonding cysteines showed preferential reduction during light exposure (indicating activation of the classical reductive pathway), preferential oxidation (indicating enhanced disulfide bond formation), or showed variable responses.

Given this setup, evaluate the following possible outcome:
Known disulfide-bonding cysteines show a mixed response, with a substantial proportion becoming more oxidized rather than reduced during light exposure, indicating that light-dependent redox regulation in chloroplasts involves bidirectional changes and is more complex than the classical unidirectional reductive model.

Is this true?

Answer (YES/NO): YES